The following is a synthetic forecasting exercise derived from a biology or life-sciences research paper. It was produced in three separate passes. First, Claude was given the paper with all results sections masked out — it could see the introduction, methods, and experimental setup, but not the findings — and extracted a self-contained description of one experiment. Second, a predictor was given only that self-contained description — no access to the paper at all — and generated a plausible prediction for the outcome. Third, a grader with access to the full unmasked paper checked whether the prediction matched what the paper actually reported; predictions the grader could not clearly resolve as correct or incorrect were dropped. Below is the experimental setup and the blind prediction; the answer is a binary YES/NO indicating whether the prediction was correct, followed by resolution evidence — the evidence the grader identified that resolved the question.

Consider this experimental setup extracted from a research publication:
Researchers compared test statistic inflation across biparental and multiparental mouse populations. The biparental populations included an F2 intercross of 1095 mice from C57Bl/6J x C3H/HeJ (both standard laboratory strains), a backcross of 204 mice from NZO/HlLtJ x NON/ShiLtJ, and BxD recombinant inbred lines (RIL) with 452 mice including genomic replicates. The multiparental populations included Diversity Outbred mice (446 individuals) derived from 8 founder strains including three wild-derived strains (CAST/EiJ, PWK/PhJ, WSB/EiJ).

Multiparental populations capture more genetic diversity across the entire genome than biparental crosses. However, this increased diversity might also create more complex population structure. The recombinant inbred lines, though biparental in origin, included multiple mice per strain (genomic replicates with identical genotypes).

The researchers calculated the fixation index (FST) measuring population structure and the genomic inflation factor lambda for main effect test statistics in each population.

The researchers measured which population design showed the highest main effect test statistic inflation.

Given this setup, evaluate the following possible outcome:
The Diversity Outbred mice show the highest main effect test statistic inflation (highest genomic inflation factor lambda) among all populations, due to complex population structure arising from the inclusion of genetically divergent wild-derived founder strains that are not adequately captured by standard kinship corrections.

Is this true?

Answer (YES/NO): NO